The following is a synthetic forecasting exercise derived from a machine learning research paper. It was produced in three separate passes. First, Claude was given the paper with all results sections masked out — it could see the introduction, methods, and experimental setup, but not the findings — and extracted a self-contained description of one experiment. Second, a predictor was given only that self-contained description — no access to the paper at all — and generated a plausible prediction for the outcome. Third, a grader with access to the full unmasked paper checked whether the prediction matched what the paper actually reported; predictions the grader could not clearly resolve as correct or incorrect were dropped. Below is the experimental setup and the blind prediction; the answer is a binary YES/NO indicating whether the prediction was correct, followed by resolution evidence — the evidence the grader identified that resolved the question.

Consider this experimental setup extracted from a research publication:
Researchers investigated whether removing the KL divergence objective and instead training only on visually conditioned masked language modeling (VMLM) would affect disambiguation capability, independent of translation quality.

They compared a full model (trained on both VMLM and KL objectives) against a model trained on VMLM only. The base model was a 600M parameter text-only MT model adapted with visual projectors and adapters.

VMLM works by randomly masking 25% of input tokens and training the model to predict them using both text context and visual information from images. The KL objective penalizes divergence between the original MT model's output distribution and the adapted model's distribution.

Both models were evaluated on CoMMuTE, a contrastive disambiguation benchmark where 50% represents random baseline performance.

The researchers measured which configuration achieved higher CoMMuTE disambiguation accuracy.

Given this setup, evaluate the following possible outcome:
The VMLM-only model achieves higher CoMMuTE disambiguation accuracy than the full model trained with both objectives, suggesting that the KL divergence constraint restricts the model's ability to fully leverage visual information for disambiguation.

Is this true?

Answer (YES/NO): YES